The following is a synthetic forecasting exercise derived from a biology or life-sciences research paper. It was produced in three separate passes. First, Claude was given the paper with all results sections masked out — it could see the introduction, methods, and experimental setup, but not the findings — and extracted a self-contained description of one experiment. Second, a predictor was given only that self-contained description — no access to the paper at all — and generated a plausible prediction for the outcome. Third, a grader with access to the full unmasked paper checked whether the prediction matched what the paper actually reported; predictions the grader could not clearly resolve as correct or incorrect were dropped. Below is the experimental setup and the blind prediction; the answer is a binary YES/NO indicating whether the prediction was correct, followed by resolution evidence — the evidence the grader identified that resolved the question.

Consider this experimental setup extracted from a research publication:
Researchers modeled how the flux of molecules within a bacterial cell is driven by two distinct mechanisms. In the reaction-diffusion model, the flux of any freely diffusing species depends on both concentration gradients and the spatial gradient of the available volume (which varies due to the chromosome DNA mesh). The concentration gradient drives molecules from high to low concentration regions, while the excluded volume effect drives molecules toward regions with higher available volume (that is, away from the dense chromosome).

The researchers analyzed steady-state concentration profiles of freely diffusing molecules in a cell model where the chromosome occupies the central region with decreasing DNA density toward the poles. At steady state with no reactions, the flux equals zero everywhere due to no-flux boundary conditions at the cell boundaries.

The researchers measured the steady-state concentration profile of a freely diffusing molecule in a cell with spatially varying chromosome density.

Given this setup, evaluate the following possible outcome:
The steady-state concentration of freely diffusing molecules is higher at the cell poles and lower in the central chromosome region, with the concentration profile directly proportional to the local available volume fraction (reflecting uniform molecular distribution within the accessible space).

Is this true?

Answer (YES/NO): YES